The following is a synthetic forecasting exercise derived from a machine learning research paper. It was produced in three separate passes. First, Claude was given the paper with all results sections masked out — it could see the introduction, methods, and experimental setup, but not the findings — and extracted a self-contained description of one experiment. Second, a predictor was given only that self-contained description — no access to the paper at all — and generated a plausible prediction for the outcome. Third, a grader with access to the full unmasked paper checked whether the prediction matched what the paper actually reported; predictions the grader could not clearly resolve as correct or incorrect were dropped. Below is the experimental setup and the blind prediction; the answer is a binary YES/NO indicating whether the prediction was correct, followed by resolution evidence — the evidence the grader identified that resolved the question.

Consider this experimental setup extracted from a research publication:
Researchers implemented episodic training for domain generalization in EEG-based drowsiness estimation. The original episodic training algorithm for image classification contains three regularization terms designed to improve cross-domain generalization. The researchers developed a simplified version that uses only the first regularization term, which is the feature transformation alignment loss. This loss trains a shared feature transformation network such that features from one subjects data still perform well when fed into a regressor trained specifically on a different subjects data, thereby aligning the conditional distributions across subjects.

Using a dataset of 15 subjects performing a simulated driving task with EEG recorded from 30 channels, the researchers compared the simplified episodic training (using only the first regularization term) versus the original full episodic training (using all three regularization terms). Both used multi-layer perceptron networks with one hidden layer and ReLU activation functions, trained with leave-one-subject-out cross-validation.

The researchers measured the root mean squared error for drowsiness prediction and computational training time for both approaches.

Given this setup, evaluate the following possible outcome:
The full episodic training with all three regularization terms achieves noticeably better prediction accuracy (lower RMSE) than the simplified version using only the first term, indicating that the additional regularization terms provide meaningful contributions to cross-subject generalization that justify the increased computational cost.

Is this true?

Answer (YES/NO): NO